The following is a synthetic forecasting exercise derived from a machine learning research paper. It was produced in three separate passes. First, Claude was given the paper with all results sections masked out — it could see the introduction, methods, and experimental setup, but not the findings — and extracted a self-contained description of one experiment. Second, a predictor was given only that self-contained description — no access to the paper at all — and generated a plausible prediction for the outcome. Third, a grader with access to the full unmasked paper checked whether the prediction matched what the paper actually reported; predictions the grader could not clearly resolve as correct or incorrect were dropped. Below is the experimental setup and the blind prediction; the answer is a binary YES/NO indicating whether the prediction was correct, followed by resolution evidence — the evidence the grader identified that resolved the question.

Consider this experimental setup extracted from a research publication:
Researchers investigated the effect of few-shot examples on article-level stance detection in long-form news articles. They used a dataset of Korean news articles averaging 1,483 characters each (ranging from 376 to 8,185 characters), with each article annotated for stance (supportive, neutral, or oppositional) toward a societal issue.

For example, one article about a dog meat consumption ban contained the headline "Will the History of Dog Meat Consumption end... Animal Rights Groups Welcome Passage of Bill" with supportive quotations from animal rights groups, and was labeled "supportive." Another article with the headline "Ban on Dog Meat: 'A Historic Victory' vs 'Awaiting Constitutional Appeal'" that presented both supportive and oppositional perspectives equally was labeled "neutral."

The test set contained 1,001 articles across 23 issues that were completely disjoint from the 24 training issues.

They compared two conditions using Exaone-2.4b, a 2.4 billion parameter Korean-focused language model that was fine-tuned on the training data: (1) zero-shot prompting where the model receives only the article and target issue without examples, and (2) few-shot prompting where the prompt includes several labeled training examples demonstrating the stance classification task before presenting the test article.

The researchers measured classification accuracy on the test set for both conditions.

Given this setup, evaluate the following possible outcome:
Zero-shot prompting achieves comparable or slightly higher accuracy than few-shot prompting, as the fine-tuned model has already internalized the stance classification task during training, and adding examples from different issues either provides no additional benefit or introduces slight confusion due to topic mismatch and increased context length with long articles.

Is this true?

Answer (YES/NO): NO